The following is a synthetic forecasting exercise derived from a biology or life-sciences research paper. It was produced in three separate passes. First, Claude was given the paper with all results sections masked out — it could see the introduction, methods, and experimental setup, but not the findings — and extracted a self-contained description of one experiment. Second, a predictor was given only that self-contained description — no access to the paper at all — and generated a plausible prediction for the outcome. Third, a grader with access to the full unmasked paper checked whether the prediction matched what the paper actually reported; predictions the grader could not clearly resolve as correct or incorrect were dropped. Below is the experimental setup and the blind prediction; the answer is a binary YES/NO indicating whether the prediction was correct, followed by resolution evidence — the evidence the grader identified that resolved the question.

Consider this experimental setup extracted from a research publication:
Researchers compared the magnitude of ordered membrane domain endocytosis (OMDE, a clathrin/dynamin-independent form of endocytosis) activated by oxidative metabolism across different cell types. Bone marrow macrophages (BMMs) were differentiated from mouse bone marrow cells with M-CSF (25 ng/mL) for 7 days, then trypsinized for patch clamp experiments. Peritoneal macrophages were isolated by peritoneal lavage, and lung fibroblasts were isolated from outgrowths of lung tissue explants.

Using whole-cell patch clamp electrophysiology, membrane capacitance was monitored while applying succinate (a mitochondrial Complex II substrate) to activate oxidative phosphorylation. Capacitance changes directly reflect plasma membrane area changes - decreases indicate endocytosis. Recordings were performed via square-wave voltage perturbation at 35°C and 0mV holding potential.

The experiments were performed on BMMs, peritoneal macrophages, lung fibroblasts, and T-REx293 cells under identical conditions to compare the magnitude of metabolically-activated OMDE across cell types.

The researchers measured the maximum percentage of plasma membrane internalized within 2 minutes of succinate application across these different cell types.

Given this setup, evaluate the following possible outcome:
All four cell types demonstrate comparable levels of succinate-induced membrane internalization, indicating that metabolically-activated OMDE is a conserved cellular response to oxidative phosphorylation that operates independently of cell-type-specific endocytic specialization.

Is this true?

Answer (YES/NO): NO